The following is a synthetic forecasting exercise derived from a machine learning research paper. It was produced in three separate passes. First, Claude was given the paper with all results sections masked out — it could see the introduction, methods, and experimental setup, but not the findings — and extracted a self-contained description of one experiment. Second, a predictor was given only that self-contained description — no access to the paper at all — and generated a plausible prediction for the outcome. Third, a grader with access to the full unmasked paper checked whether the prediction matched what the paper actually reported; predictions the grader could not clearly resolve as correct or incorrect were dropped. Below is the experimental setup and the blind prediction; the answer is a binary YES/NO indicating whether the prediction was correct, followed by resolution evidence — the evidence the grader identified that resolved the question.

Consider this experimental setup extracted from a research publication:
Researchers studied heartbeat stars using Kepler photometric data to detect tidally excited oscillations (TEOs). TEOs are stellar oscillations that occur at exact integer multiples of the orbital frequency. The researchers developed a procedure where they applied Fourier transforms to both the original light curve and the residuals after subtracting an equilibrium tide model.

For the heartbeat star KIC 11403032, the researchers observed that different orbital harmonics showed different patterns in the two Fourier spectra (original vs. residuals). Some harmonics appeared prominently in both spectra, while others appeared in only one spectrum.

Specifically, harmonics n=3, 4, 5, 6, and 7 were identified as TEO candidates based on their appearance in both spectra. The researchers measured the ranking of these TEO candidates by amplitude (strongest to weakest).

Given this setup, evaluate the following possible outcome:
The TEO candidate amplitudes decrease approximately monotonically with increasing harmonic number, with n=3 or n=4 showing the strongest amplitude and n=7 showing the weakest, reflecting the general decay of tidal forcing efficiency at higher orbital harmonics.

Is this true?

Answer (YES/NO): NO